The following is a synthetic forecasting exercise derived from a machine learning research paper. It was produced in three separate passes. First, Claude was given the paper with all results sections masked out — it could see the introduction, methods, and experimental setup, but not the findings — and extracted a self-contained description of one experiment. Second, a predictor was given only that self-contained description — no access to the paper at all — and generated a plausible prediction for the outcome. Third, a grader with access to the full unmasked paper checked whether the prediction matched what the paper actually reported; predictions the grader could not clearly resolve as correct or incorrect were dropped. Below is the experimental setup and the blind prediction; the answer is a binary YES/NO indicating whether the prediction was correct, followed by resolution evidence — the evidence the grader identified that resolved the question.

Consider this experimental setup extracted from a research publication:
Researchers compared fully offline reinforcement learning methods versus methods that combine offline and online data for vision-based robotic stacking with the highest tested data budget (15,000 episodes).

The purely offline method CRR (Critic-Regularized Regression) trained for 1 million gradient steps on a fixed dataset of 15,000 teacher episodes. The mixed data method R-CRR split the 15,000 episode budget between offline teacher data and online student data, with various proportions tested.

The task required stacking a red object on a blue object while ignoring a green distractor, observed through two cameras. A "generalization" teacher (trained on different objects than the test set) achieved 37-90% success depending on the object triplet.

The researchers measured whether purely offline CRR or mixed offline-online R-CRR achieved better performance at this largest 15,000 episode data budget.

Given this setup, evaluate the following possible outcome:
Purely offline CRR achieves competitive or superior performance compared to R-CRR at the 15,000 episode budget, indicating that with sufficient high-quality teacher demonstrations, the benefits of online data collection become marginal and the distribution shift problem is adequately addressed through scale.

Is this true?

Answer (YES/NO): YES